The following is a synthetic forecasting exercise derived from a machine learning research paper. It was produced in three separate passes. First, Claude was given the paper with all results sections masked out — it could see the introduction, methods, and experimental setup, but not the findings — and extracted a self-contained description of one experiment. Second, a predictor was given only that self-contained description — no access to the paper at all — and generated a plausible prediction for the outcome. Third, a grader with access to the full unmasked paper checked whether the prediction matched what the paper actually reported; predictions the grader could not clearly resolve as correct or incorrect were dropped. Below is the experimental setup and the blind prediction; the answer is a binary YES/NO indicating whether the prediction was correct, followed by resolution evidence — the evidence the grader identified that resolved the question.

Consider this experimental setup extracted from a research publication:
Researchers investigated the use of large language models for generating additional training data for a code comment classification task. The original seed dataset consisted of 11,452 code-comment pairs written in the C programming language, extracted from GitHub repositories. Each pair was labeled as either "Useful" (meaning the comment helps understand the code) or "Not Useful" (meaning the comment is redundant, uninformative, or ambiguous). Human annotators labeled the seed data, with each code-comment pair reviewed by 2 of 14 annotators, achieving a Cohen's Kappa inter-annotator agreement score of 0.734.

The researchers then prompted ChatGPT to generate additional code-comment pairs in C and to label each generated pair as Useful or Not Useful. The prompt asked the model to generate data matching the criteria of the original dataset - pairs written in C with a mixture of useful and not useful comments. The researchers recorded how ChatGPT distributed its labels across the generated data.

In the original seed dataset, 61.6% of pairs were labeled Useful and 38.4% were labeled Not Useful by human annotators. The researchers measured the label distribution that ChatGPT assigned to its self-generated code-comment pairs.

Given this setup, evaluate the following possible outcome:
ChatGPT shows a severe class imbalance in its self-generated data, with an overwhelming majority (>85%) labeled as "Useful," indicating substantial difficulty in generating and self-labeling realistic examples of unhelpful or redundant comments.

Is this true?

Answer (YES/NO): YES